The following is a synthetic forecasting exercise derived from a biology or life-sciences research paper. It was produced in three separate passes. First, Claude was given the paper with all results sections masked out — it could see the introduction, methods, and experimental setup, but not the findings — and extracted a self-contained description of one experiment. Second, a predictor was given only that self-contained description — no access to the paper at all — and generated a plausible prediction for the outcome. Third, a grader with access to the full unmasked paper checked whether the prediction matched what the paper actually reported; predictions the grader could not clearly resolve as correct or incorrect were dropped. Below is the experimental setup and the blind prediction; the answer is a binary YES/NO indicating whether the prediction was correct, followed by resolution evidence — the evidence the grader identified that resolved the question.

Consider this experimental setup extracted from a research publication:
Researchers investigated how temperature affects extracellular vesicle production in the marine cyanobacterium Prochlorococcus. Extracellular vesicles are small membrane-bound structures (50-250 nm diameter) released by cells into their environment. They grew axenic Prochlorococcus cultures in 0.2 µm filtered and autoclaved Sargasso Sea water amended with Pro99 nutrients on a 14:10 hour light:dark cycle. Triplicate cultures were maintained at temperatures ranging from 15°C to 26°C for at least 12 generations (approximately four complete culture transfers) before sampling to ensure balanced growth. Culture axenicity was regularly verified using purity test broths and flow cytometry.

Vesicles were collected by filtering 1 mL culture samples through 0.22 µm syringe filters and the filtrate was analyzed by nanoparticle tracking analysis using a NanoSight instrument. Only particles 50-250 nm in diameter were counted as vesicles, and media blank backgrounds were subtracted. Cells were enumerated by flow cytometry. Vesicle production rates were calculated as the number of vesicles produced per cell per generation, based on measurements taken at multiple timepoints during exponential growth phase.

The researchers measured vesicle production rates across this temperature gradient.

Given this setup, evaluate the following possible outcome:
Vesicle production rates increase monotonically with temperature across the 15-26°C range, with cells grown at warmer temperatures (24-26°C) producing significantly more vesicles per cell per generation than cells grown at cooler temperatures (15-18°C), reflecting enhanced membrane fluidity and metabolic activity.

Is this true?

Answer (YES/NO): NO